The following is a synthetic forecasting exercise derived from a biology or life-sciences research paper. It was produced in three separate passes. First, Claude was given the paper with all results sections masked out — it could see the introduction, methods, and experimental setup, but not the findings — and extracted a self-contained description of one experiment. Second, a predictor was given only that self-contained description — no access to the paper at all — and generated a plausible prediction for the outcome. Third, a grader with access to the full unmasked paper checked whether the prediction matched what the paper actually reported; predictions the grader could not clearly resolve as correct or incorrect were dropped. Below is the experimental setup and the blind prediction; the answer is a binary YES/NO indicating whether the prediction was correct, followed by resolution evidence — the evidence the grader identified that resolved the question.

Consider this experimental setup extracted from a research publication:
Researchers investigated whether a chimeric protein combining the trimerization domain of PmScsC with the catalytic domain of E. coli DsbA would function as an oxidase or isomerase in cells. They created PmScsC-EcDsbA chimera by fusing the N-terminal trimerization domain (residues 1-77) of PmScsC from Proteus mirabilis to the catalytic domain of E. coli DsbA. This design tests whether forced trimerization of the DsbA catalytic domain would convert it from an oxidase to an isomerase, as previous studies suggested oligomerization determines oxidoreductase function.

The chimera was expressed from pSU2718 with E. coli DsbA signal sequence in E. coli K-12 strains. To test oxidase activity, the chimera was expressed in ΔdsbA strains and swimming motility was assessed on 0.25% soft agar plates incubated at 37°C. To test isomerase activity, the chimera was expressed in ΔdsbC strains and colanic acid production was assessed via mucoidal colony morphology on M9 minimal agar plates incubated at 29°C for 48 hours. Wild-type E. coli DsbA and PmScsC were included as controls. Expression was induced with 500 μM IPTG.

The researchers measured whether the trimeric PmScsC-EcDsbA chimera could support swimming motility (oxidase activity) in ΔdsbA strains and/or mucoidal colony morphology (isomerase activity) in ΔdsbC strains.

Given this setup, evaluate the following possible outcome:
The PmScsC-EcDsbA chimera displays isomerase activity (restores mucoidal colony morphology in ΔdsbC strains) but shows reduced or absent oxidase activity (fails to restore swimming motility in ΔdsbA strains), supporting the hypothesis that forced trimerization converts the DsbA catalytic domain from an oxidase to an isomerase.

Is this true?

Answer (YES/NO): NO